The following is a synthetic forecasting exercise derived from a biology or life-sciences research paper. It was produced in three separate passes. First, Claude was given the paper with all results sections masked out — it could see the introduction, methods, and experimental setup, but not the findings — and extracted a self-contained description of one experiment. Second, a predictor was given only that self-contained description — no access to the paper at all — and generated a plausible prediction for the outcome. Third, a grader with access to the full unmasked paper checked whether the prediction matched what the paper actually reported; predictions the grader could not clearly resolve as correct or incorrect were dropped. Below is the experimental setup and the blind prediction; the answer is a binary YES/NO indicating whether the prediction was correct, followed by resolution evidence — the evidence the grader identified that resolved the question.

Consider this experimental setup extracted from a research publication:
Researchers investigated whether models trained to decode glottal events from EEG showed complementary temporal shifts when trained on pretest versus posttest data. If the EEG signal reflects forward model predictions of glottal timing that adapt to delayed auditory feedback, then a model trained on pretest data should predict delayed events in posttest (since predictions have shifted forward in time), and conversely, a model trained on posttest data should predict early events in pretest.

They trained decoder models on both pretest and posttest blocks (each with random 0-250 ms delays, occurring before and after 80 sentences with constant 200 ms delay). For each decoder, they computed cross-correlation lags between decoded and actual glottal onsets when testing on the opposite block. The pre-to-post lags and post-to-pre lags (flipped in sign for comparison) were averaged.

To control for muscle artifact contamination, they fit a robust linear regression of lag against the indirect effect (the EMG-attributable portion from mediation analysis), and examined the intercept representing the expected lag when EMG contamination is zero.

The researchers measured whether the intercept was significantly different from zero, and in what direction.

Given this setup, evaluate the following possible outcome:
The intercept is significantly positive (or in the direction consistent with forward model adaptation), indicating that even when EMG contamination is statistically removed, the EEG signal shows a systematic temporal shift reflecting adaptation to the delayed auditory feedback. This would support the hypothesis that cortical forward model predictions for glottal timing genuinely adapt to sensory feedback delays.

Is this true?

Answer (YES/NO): YES